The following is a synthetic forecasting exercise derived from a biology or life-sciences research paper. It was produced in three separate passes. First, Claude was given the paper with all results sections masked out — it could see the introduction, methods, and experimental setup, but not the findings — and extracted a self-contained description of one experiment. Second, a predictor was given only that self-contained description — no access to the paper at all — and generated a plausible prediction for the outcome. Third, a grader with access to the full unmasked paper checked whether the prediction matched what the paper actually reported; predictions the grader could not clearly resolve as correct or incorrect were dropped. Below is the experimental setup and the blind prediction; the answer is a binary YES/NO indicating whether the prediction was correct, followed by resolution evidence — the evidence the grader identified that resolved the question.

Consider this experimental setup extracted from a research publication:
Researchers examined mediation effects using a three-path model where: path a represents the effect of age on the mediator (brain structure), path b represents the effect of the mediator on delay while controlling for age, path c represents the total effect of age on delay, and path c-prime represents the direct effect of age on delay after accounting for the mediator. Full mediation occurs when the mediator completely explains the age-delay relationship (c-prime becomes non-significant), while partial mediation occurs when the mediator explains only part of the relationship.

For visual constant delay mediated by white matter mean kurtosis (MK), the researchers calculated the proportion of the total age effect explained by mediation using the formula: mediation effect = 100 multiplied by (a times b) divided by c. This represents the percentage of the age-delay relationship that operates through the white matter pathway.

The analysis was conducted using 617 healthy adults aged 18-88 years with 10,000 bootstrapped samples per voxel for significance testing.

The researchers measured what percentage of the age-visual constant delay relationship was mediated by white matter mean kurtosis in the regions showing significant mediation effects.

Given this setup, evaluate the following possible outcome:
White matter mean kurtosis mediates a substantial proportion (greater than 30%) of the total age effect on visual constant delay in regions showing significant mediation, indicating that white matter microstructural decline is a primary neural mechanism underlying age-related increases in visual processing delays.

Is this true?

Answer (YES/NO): NO